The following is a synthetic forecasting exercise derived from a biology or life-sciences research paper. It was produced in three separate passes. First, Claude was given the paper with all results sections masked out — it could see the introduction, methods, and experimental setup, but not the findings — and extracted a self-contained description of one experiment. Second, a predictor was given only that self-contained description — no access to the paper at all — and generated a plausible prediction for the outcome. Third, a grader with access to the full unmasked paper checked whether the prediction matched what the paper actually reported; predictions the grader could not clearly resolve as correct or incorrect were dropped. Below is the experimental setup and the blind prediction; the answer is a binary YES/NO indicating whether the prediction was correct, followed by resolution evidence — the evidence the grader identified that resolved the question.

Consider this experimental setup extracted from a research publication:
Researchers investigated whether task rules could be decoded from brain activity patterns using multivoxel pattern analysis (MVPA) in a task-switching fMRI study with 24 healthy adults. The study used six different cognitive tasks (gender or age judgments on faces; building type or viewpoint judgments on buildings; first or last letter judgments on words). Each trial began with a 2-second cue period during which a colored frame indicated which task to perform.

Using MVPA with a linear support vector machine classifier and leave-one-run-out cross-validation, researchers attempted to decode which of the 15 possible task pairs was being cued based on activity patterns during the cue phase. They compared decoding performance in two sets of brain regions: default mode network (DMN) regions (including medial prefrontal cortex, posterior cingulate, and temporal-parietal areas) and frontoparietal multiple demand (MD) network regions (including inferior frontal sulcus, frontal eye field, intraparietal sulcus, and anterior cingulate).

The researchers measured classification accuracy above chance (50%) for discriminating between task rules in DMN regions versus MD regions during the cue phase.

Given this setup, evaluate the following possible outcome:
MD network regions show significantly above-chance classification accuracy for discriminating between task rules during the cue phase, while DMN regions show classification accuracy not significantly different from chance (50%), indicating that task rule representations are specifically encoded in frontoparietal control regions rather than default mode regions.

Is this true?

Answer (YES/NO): NO